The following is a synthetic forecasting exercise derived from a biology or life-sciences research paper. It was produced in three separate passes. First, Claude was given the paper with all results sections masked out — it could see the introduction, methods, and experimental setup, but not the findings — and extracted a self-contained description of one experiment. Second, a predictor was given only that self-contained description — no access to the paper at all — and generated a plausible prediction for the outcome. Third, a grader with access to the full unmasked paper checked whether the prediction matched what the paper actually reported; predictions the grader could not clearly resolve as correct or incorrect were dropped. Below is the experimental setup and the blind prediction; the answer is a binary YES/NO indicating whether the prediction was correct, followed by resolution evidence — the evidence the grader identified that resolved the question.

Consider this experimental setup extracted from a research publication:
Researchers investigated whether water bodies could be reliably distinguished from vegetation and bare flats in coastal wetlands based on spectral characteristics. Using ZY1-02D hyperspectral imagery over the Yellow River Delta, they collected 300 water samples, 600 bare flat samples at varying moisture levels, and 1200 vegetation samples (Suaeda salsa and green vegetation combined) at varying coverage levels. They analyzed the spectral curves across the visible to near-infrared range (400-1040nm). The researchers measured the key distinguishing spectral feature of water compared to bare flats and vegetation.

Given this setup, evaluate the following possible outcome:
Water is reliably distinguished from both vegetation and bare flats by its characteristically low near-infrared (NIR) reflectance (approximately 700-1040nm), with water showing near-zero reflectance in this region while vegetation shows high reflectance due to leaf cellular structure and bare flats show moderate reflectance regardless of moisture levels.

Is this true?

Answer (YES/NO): NO